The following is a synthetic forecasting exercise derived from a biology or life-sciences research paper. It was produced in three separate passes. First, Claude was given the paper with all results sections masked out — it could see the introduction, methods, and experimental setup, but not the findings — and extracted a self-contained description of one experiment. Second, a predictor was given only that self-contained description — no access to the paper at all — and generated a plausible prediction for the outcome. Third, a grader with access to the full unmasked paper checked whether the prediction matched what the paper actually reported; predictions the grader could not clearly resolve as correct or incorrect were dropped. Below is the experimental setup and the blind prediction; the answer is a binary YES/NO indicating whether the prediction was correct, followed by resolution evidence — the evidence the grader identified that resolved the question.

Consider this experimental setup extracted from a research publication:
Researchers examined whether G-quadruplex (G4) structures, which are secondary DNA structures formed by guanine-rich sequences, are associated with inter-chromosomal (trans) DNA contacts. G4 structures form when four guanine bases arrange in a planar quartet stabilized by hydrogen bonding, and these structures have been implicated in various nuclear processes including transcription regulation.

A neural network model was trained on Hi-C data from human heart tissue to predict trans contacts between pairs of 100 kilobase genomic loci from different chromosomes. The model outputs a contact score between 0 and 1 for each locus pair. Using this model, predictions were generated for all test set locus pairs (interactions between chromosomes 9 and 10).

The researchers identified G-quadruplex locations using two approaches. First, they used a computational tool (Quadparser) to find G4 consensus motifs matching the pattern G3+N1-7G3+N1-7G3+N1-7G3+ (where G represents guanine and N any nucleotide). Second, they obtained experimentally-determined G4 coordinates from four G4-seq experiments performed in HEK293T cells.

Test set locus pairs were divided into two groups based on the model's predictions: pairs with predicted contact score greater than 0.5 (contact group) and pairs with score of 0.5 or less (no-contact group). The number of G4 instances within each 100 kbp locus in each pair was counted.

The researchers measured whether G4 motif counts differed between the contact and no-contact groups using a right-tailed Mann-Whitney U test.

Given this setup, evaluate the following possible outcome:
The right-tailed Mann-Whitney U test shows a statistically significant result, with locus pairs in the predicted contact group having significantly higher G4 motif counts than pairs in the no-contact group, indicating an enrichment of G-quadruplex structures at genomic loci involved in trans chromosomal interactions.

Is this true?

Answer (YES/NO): YES